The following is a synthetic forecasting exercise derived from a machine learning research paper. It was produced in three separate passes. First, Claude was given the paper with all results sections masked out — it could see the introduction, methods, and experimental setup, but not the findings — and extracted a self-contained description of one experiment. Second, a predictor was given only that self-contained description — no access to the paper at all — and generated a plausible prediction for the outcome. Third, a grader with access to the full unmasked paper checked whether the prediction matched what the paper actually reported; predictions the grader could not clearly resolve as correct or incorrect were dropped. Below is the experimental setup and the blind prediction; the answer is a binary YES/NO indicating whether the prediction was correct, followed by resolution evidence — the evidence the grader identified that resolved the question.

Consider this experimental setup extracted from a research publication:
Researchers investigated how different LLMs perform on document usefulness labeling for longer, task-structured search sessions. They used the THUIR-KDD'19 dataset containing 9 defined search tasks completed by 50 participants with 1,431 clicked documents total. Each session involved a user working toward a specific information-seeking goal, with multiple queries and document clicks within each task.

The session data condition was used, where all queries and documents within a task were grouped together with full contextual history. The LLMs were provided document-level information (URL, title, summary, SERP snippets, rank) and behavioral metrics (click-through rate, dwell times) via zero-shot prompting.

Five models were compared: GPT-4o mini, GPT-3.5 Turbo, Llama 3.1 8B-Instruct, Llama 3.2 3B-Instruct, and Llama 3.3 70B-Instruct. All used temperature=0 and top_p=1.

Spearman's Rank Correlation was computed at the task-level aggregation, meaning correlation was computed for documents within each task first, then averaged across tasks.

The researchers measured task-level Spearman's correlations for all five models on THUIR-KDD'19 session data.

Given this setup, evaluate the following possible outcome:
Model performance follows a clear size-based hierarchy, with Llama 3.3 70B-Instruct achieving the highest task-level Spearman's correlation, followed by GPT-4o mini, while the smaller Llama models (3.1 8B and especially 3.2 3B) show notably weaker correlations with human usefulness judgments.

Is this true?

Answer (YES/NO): YES